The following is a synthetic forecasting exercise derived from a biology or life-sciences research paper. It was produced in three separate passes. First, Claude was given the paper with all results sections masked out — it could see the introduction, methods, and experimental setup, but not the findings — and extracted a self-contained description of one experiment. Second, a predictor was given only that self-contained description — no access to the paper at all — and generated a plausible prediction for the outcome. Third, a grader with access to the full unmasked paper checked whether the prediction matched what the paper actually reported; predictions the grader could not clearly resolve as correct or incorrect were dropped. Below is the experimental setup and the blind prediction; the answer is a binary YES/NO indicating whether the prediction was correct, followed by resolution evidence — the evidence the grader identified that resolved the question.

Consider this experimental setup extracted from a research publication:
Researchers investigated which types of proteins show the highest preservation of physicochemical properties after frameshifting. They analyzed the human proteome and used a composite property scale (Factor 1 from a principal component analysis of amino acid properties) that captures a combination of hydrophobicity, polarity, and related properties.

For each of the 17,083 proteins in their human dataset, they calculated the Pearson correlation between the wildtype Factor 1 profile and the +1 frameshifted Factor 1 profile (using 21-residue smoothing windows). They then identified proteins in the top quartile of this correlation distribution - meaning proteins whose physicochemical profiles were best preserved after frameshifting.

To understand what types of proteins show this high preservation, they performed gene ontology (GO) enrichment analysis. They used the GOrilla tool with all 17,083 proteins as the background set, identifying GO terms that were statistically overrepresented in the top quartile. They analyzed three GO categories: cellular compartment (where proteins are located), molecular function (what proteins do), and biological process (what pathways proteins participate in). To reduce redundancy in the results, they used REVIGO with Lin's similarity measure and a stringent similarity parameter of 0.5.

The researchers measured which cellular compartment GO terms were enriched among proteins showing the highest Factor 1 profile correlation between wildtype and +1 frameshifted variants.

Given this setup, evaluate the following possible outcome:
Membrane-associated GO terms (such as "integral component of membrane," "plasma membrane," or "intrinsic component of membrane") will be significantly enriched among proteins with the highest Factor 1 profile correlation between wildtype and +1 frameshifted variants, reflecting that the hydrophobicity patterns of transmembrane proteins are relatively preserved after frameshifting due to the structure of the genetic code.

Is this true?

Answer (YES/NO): YES